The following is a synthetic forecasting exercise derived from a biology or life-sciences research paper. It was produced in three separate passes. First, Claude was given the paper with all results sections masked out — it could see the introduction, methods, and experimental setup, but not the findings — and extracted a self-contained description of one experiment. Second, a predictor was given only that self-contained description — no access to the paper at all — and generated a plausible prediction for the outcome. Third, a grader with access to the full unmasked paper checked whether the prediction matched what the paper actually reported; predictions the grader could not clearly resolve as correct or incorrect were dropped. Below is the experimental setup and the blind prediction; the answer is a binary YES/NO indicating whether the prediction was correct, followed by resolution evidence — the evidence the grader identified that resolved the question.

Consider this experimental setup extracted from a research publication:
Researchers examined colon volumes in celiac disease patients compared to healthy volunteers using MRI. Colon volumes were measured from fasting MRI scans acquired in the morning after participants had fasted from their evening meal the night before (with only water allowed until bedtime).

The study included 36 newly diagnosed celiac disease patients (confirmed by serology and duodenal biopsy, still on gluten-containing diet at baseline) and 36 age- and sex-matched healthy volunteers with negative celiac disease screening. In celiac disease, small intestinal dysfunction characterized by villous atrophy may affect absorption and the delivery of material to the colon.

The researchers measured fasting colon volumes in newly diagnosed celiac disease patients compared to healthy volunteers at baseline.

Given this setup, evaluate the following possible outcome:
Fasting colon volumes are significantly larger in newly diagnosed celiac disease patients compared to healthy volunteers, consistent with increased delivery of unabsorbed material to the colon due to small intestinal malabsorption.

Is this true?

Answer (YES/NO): NO